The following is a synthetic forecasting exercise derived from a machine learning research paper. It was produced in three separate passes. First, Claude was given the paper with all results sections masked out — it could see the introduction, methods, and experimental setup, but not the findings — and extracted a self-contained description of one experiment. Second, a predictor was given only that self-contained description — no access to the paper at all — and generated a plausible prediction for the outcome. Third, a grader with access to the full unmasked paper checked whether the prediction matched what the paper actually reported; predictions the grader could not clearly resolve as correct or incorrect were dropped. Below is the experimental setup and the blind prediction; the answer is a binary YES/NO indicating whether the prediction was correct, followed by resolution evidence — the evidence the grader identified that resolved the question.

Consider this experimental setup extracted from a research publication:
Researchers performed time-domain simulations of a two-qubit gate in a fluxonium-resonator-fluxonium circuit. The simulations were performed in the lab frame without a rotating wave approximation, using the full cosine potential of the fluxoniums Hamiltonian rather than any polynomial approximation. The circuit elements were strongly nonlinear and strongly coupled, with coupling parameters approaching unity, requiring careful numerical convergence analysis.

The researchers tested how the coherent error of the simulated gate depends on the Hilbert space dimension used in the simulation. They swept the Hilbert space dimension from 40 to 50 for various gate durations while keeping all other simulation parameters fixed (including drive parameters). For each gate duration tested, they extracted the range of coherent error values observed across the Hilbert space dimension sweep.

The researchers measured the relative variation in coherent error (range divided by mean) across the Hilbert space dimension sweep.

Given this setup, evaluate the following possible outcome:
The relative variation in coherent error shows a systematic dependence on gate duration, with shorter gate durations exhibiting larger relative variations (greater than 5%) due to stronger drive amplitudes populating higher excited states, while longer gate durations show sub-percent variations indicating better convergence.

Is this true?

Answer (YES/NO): NO